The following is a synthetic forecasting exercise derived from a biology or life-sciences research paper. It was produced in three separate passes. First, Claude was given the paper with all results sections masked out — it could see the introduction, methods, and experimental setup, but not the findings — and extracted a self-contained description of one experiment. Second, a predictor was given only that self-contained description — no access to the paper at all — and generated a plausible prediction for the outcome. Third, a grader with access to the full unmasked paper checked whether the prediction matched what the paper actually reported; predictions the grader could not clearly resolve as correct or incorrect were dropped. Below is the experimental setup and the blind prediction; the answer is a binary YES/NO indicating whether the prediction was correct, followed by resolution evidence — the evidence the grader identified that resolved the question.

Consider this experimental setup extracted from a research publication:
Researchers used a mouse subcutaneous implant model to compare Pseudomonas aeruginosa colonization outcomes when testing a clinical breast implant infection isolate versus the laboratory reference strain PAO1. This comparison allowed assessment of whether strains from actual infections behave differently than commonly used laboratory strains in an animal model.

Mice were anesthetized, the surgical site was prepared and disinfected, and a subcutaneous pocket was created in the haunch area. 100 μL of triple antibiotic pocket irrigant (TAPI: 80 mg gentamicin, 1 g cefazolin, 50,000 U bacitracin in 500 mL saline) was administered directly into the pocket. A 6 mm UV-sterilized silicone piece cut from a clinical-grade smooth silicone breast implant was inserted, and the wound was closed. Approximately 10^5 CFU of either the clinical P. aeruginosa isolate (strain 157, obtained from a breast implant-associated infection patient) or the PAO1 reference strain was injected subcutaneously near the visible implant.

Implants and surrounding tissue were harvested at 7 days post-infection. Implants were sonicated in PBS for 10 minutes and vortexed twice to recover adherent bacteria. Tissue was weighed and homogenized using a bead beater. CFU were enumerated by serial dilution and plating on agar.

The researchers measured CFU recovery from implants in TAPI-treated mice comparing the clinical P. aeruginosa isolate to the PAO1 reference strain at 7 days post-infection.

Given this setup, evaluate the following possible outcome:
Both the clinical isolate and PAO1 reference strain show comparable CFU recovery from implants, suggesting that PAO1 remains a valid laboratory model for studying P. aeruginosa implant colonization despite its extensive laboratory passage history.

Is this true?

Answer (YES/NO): NO